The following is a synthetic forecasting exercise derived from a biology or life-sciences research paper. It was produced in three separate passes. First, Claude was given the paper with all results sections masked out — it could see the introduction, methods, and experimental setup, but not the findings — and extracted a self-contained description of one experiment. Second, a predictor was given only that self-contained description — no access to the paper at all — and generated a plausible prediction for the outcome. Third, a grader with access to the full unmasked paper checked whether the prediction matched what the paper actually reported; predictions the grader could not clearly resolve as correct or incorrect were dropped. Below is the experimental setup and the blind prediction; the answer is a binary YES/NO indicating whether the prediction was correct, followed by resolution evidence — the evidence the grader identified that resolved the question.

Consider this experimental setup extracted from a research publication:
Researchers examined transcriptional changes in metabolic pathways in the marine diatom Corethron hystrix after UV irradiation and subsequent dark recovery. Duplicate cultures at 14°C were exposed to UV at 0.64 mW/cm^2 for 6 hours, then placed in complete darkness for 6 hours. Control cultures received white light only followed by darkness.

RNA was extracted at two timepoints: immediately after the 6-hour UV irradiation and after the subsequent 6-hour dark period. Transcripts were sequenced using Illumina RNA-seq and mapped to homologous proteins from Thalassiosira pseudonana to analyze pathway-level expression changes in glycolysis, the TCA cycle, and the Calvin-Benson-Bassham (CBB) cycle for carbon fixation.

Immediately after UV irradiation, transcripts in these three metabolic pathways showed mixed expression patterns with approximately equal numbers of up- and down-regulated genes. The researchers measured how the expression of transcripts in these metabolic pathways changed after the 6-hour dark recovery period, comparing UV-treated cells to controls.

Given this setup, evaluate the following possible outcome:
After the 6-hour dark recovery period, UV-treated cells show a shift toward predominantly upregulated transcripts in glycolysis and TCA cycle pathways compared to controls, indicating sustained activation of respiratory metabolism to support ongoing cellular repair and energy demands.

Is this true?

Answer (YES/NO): YES